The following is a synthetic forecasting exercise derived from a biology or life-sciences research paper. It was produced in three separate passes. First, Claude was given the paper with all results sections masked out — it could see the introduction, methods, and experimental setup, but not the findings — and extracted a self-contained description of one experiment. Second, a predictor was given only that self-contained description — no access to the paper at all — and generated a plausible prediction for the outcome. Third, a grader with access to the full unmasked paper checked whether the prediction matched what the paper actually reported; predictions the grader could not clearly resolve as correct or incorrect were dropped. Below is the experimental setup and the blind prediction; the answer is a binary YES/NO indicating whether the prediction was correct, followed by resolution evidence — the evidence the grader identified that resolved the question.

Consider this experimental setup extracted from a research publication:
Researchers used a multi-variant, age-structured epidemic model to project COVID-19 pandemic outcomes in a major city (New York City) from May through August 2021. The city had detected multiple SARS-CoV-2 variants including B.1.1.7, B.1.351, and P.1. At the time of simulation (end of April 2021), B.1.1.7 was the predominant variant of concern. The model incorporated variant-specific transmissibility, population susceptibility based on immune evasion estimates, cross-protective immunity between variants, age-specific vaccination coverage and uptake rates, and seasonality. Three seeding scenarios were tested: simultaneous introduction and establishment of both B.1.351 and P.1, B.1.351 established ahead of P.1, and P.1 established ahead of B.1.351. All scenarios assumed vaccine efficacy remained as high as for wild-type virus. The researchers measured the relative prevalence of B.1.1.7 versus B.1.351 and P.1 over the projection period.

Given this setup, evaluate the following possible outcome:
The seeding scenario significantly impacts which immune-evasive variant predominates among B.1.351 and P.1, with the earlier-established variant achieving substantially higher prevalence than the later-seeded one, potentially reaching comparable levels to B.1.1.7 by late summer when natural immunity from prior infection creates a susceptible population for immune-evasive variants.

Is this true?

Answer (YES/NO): YES